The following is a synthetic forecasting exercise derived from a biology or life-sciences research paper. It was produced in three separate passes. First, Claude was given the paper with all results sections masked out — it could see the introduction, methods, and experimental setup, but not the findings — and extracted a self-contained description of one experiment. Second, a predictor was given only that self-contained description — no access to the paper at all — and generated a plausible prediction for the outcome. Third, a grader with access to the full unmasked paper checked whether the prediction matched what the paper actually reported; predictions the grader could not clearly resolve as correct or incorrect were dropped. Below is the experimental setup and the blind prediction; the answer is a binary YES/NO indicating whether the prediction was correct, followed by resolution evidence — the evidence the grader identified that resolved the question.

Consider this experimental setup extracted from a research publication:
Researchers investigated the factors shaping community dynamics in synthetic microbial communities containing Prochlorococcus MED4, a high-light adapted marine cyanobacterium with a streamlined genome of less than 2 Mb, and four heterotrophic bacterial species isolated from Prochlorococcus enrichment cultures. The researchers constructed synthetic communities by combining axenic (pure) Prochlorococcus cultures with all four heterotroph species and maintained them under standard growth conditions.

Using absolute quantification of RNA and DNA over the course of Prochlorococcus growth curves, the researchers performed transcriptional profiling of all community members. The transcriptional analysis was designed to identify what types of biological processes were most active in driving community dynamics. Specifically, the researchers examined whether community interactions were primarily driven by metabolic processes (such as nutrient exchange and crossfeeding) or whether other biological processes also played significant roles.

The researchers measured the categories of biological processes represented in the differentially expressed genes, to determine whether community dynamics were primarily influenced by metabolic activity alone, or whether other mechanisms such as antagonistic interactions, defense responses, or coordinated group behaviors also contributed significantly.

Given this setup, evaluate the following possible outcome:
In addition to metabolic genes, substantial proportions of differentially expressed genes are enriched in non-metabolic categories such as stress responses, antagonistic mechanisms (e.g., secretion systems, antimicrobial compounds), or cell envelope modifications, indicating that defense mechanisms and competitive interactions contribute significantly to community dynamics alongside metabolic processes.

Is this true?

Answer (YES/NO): YES